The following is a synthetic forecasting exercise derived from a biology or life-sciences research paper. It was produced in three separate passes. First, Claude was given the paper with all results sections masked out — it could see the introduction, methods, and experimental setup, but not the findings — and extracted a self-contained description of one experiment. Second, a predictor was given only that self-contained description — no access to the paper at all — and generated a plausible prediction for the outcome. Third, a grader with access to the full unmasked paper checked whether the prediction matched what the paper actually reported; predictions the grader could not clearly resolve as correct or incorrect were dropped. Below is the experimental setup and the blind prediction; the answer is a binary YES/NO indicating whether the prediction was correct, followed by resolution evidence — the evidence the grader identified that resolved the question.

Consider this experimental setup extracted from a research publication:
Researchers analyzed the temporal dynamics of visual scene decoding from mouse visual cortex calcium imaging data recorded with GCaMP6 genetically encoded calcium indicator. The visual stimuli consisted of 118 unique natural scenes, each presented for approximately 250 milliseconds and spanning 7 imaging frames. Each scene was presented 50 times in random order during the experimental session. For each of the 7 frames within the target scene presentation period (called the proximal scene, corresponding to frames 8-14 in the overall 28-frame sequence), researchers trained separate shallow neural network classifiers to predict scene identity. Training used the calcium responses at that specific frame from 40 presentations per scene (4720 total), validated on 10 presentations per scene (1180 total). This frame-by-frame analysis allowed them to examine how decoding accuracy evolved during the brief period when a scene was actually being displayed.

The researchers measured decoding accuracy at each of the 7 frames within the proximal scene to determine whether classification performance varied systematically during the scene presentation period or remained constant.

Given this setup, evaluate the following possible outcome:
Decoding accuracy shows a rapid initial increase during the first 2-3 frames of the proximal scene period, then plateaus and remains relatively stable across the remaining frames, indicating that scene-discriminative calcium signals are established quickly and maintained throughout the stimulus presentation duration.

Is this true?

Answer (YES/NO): NO